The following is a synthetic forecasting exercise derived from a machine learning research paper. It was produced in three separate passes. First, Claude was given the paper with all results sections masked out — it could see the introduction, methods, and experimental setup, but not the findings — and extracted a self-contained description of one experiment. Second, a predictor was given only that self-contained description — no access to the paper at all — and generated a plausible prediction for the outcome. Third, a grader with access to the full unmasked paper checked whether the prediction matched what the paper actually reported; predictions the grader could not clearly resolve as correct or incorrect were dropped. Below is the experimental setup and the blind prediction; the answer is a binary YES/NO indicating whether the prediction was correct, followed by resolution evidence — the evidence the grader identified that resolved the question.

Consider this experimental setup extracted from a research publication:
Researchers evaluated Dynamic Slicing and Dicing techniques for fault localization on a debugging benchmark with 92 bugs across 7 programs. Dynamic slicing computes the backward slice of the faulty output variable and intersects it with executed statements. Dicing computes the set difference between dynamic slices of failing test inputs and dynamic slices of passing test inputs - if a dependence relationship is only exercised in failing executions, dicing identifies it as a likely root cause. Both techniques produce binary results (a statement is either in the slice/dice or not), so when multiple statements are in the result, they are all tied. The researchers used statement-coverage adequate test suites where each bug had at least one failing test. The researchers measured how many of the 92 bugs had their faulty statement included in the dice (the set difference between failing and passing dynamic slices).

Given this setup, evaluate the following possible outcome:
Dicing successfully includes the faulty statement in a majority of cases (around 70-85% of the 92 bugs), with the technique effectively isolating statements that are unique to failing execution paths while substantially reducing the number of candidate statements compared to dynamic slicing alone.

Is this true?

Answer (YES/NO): NO